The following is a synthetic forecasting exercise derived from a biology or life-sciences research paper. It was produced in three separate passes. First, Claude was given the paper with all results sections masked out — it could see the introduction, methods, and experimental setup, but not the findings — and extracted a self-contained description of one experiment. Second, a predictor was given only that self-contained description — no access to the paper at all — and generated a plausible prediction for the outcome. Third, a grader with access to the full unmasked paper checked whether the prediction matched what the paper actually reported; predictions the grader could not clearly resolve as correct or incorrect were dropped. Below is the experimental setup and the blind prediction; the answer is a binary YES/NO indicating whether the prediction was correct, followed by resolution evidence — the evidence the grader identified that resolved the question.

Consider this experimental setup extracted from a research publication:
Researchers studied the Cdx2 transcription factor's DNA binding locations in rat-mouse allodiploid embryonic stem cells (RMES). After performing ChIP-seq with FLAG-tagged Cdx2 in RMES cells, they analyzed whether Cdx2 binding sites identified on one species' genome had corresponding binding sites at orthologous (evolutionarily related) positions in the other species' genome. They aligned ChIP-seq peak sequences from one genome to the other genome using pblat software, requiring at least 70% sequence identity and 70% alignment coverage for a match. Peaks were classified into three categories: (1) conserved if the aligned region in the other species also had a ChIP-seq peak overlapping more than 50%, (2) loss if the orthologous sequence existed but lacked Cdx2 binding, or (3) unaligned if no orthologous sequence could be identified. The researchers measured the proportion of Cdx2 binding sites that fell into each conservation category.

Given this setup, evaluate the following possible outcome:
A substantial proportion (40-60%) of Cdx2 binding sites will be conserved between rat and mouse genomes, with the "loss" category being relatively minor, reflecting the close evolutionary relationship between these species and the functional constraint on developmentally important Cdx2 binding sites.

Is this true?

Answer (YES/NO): NO